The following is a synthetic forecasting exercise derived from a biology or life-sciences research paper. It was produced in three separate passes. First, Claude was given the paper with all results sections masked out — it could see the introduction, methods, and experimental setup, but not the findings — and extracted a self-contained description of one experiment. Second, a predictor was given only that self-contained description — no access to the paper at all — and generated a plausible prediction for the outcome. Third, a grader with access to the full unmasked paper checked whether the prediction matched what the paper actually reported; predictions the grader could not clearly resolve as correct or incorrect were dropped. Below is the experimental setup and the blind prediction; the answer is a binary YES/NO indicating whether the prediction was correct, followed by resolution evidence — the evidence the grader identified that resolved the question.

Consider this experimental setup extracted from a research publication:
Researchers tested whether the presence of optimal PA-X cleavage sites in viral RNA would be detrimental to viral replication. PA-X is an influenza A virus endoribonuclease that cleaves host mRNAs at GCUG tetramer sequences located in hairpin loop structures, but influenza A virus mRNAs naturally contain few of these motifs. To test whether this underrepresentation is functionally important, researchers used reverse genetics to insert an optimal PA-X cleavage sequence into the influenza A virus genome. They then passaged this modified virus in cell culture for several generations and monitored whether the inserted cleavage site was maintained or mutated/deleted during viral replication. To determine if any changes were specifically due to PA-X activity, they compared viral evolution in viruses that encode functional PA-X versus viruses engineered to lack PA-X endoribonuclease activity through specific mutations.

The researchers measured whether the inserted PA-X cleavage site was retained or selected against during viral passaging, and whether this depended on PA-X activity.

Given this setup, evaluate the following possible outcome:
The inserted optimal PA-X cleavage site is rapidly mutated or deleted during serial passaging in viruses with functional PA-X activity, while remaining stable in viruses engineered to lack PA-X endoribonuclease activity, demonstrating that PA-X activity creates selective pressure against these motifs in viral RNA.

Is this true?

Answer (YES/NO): YES